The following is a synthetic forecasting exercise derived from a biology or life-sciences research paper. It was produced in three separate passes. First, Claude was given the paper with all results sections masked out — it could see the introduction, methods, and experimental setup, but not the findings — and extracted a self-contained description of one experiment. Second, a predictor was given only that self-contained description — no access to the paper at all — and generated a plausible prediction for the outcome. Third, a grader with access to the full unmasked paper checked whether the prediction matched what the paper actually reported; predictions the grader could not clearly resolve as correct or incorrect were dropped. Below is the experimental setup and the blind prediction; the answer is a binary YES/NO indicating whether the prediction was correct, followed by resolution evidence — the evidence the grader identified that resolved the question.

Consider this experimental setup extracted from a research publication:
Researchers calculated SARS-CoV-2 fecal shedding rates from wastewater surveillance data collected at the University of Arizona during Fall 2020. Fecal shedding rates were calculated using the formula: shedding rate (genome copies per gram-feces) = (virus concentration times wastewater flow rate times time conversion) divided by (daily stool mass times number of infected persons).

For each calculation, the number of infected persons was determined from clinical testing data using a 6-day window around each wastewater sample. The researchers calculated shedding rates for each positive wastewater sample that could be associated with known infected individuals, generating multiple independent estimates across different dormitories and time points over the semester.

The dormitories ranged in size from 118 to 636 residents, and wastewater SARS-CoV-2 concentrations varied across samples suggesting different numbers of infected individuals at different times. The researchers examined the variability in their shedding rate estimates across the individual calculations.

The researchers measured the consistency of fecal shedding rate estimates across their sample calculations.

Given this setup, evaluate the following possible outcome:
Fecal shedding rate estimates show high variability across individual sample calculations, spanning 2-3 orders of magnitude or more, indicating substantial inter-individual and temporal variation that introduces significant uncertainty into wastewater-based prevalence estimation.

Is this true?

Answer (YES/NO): NO